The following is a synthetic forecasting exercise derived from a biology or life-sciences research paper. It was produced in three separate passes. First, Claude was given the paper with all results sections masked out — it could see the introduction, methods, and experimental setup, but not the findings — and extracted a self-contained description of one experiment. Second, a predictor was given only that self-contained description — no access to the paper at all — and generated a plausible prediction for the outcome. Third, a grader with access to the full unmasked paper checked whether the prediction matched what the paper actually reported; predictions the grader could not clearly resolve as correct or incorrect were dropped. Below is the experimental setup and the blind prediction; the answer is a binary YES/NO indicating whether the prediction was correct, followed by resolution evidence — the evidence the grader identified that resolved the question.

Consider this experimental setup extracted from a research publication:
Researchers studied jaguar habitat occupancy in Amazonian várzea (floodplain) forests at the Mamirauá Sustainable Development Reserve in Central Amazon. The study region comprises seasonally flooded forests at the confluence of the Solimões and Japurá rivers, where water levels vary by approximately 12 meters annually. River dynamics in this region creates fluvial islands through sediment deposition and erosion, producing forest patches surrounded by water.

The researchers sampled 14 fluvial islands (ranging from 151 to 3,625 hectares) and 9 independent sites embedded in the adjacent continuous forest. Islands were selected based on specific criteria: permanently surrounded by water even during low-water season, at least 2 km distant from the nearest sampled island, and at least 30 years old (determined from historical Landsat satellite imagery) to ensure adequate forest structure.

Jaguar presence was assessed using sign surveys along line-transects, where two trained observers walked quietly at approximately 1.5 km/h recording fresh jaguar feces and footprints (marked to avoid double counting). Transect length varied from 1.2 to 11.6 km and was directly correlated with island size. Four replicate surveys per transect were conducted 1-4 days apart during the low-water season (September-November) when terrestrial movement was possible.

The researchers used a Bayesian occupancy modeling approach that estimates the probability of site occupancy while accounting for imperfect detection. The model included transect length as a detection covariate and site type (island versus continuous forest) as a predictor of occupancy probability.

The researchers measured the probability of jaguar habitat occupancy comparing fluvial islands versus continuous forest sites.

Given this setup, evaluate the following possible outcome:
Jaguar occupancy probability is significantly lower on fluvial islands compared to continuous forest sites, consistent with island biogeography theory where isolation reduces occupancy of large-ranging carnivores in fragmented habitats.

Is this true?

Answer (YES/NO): NO